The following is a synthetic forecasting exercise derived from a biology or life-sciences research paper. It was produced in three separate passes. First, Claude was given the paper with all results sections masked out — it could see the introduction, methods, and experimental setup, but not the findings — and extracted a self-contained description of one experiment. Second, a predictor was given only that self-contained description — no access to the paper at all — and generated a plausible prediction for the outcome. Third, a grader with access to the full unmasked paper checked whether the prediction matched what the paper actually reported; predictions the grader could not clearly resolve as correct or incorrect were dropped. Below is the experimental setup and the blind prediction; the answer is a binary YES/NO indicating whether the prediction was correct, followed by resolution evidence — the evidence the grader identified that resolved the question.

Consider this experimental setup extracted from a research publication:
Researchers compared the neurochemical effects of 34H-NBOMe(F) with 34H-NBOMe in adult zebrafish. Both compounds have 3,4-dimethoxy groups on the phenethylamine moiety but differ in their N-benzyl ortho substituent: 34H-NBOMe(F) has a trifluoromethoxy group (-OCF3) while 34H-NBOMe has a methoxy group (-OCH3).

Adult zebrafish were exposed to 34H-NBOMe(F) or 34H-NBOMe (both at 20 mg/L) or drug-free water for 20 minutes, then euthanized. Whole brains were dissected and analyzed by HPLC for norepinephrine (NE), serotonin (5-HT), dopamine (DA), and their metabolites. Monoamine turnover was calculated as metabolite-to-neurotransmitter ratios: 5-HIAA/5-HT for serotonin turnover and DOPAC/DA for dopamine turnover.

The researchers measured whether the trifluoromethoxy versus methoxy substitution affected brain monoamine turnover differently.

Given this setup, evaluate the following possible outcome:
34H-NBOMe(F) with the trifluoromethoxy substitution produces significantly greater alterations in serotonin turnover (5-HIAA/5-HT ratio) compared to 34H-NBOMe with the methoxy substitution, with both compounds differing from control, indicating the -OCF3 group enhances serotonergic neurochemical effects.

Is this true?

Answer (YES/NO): NO